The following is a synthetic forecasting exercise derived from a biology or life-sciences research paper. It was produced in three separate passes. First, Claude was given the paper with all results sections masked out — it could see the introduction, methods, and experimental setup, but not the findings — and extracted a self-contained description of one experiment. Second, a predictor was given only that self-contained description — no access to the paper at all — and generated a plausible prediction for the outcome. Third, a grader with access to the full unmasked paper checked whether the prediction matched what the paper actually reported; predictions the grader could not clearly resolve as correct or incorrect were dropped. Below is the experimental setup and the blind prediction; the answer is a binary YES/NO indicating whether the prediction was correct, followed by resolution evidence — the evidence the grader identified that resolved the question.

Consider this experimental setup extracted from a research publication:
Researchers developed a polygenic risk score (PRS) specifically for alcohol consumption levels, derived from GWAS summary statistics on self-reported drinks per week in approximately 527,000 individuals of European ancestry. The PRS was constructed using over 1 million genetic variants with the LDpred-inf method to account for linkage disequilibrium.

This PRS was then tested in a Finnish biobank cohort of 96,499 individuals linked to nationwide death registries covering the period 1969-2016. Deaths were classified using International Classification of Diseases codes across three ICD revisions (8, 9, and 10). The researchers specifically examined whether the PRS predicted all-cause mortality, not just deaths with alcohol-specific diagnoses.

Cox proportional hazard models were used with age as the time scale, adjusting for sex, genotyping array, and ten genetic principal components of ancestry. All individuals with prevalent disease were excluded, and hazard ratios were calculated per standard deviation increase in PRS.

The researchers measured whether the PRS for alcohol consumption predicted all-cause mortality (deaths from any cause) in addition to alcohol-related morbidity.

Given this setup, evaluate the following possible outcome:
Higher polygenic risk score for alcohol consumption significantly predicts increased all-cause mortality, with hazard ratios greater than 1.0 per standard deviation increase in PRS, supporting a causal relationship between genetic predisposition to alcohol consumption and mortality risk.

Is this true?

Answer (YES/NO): NO